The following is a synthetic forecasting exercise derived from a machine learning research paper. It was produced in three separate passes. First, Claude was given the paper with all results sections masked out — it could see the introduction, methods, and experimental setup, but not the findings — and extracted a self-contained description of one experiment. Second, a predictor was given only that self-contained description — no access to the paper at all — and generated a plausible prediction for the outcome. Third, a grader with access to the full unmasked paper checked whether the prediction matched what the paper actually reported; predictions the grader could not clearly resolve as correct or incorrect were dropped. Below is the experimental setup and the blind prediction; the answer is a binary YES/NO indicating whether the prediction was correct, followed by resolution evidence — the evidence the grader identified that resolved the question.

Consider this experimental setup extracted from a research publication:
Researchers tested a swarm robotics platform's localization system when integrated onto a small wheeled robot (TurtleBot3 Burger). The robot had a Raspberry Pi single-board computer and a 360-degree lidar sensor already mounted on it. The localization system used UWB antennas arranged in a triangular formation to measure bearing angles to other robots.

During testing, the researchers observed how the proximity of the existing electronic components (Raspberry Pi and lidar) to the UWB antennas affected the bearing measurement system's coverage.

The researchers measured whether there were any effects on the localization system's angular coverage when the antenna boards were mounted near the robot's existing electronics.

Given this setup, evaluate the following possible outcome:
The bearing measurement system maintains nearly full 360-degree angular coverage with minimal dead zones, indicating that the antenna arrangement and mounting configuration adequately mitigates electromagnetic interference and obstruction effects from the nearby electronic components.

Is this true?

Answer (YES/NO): NO